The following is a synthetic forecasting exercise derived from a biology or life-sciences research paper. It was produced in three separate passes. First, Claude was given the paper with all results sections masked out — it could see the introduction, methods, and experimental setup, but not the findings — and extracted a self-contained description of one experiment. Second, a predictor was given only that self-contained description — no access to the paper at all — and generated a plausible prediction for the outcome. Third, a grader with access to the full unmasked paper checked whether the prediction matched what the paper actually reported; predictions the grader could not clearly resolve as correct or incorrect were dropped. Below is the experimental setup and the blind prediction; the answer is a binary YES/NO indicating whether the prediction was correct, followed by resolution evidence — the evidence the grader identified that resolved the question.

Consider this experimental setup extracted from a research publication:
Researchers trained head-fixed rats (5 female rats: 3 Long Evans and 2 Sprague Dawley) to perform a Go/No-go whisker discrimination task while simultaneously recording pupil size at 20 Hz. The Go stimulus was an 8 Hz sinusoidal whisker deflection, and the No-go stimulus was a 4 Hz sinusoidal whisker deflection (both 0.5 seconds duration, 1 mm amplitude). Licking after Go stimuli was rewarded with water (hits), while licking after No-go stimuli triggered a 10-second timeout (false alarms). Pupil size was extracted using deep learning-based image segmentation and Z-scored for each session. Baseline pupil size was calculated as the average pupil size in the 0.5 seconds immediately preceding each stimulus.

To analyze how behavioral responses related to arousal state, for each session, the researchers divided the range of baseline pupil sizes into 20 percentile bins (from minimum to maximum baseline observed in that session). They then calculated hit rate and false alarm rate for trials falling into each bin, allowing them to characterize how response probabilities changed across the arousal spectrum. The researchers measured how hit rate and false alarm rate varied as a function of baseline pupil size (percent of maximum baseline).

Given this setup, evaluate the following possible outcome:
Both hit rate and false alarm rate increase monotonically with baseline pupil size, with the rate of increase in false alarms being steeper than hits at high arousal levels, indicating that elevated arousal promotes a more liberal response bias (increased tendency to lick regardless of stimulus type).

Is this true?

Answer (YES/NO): NO